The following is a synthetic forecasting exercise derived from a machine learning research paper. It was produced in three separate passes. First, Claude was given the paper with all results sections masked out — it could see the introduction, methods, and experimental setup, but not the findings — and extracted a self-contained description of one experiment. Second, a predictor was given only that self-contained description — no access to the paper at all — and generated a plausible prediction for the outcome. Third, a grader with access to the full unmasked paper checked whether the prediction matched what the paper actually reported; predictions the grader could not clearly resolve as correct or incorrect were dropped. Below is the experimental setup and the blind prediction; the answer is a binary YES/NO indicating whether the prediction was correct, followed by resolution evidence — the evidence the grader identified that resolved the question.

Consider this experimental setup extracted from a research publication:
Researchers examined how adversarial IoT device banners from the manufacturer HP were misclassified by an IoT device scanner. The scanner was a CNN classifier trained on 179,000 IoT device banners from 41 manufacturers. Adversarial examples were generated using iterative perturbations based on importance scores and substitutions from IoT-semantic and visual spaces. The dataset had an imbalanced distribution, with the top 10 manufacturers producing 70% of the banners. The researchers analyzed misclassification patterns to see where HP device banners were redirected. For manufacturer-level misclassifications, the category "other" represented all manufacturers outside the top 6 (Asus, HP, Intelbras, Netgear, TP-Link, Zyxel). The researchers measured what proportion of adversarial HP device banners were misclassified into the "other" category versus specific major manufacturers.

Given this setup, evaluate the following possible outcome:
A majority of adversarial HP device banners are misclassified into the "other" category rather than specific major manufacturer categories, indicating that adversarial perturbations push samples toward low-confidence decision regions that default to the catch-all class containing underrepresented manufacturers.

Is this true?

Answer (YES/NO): YES